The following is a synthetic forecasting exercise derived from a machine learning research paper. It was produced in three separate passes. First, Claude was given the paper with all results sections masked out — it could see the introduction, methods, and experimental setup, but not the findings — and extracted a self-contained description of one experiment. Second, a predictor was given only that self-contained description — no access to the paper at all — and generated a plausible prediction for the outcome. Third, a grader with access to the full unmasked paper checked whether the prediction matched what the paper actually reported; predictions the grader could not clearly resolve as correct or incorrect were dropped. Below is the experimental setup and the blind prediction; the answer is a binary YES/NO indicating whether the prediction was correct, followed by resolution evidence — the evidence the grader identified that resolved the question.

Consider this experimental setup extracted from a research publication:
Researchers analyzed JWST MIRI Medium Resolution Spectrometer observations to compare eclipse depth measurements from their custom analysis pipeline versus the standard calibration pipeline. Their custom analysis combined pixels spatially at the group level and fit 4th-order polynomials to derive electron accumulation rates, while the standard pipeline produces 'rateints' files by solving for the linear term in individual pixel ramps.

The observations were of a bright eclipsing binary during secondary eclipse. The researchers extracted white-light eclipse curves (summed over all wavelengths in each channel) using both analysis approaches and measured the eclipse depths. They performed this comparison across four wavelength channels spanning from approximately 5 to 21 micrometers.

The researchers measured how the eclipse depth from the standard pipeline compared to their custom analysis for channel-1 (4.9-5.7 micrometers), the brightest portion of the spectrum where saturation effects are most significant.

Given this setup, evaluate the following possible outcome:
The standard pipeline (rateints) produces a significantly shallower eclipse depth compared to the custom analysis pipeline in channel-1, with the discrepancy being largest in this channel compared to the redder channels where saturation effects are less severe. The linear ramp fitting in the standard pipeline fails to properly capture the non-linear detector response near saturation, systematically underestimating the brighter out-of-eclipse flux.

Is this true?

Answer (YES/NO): NO